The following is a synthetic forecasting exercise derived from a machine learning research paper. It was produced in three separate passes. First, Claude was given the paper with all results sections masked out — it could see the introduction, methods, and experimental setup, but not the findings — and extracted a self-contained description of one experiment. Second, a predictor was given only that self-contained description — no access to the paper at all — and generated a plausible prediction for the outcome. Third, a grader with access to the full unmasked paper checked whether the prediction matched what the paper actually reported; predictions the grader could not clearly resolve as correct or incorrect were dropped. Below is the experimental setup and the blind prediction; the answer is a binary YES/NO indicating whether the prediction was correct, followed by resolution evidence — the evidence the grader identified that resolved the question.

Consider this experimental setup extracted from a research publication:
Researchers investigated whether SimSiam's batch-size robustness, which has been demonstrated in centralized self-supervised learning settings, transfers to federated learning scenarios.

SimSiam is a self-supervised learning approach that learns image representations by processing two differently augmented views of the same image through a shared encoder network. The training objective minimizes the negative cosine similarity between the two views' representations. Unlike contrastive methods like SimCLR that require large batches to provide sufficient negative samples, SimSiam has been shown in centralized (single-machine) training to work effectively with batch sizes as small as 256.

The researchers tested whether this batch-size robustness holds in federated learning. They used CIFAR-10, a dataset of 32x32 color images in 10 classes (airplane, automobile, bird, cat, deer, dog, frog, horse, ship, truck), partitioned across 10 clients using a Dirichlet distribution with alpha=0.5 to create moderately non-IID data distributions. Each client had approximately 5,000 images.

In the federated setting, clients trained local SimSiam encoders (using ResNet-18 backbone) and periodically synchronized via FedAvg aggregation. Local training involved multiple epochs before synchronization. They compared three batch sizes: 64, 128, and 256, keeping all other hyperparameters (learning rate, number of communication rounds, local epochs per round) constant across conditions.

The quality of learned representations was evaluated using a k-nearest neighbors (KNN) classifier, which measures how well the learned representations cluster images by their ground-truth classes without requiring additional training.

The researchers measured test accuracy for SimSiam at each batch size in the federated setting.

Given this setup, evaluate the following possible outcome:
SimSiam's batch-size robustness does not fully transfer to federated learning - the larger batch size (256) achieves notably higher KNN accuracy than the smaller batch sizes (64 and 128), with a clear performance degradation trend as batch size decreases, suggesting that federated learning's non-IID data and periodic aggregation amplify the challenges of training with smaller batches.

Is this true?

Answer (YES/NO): YES